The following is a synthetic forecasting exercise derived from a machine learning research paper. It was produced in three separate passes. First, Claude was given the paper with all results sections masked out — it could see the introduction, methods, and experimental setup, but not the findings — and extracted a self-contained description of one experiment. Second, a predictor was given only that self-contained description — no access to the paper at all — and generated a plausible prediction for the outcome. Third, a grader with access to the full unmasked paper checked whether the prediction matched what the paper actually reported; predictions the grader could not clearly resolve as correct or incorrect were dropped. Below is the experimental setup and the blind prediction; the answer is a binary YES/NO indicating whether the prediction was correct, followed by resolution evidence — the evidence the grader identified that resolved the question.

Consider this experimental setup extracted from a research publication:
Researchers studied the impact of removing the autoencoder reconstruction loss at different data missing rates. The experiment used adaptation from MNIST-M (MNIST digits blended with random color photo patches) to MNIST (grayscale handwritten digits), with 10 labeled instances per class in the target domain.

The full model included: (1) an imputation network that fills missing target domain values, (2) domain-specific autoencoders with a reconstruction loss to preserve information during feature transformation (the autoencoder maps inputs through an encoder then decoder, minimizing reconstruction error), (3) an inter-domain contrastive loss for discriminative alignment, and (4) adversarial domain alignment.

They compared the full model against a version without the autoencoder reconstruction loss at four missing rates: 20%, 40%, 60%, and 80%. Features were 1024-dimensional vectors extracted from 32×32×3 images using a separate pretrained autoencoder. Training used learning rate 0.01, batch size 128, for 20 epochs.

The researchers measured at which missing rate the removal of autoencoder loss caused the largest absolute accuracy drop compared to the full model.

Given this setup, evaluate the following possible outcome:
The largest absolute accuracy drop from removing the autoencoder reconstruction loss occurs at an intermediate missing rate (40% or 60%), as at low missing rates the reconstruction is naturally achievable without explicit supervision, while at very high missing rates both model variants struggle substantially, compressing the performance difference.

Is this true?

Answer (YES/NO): YES